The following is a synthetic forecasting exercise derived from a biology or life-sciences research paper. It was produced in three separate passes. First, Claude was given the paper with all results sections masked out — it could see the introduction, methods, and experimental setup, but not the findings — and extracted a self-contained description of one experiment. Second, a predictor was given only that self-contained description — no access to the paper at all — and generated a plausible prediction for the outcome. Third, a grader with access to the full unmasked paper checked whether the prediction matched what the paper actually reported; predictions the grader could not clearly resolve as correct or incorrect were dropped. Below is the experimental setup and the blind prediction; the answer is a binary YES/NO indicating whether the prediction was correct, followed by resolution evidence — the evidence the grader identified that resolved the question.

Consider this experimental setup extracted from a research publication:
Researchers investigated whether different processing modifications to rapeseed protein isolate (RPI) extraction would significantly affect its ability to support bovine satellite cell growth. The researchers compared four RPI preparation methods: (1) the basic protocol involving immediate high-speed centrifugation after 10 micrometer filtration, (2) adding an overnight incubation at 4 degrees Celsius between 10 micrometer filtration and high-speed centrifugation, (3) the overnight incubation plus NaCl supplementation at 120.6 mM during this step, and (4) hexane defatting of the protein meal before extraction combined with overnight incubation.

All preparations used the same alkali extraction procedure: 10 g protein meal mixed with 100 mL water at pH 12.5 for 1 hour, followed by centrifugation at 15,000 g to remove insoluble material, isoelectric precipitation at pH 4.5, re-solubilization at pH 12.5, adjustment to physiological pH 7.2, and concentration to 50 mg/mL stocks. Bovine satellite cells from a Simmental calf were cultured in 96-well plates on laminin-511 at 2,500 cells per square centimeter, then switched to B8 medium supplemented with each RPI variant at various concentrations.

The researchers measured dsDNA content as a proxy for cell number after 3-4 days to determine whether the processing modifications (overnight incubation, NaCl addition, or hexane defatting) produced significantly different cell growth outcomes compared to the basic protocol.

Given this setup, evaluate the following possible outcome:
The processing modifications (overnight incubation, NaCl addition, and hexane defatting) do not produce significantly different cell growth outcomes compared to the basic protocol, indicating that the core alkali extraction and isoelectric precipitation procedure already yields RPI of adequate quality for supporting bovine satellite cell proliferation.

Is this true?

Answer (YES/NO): YES